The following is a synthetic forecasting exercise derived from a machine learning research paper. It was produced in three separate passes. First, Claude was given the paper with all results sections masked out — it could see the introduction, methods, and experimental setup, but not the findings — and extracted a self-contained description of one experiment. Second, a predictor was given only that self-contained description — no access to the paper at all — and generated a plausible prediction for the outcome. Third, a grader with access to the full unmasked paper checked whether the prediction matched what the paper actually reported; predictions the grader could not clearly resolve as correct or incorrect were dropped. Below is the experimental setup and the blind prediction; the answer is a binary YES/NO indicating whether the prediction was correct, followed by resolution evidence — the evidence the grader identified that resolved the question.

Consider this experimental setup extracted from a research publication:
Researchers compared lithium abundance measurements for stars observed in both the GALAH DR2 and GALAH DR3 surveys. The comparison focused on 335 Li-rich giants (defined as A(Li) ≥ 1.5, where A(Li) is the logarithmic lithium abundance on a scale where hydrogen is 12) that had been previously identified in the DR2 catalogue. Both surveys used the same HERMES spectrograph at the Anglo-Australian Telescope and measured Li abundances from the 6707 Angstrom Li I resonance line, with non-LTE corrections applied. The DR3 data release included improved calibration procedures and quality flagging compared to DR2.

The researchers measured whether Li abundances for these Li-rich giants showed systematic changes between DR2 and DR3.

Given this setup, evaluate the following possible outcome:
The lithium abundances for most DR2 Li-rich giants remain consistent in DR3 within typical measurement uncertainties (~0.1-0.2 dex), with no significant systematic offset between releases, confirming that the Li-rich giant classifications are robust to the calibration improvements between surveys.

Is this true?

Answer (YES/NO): NO